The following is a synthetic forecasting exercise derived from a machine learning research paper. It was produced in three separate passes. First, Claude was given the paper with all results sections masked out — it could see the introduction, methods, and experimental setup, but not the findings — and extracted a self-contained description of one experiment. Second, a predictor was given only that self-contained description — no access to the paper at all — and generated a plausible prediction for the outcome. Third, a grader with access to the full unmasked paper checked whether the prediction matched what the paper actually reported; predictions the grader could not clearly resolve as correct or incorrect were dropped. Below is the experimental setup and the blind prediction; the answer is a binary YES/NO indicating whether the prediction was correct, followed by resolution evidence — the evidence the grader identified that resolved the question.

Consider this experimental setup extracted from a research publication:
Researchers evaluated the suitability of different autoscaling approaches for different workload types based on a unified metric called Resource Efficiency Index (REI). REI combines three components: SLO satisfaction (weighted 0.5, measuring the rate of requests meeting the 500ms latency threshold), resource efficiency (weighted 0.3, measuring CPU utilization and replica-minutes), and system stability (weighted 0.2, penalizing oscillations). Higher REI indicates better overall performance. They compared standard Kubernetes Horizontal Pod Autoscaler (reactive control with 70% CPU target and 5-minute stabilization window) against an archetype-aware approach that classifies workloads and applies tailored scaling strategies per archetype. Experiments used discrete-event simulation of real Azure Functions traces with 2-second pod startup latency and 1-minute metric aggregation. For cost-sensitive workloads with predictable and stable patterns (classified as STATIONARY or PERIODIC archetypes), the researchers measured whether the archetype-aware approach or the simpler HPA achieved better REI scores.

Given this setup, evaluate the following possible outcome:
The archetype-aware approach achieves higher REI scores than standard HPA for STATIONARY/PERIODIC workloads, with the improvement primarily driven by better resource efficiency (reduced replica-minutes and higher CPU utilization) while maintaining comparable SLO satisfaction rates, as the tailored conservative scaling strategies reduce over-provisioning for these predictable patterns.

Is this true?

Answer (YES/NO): NO